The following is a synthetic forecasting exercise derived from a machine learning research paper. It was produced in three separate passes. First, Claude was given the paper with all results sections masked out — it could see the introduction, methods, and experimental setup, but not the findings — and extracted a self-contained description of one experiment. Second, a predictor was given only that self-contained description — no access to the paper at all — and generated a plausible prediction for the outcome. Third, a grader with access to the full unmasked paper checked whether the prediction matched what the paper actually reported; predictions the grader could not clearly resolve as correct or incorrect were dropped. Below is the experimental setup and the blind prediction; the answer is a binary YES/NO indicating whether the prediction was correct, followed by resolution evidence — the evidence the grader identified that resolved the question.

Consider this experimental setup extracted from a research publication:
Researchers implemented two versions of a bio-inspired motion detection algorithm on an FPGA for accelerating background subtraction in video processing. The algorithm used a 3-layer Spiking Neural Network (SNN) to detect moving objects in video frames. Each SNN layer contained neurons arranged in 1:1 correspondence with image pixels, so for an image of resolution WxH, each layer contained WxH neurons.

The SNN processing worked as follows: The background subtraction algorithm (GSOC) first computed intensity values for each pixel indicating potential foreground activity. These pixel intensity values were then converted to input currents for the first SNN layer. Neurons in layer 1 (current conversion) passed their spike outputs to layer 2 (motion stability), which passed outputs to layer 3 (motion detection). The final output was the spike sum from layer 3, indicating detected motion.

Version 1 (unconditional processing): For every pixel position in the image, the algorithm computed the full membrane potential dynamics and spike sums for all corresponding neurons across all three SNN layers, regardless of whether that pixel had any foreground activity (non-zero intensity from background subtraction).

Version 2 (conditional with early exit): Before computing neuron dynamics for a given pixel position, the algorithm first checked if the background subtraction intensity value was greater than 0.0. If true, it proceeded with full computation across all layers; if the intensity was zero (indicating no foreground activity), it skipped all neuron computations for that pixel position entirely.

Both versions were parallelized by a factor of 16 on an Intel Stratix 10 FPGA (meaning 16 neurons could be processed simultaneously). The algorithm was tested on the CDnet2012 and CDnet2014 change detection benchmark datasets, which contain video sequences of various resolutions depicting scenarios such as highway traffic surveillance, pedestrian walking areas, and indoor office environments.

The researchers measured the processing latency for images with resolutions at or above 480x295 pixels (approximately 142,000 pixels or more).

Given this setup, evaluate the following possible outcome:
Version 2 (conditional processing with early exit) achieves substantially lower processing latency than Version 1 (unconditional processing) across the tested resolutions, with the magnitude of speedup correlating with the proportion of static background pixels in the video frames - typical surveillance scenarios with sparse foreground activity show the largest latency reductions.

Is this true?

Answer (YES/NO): NO